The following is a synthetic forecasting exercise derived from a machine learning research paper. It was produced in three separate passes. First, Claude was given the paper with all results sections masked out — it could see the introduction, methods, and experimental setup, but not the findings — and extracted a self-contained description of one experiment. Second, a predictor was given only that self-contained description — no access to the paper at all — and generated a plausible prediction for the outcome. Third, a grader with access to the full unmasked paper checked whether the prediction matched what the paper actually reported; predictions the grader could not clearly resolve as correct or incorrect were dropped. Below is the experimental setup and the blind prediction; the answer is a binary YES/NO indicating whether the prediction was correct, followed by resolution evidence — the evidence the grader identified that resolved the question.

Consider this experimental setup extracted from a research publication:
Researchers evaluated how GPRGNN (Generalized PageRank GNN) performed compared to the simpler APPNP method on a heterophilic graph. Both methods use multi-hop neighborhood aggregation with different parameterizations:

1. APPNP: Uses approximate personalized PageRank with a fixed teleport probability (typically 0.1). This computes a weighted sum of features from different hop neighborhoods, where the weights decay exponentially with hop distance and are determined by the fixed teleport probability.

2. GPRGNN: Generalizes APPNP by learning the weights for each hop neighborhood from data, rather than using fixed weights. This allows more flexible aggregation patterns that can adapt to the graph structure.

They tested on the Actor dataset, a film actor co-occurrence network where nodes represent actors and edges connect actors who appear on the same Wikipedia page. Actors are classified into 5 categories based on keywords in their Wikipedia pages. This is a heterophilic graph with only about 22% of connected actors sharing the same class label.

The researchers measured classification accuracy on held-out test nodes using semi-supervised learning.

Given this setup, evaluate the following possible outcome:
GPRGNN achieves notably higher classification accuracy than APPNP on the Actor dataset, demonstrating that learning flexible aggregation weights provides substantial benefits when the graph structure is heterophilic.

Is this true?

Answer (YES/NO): NO